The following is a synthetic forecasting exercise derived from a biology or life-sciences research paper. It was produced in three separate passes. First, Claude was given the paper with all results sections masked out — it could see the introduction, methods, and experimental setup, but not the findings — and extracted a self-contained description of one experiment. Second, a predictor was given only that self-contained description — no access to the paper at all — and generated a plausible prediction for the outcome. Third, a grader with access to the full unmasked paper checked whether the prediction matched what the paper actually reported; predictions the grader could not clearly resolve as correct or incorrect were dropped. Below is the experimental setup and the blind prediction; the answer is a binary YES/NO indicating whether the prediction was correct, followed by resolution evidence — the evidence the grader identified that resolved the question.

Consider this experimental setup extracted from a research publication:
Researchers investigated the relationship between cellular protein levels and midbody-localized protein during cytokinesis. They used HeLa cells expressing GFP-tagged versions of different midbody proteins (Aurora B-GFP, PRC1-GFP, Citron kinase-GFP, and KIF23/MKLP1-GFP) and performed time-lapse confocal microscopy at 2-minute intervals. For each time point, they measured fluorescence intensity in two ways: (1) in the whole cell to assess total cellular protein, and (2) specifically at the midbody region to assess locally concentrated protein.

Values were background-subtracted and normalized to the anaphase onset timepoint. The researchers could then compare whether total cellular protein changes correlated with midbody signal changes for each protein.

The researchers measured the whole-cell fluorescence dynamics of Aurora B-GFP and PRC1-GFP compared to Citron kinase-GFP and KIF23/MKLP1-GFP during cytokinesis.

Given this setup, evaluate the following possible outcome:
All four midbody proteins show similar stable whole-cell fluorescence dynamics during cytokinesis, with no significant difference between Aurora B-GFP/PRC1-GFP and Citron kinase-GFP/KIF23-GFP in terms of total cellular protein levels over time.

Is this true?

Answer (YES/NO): NO